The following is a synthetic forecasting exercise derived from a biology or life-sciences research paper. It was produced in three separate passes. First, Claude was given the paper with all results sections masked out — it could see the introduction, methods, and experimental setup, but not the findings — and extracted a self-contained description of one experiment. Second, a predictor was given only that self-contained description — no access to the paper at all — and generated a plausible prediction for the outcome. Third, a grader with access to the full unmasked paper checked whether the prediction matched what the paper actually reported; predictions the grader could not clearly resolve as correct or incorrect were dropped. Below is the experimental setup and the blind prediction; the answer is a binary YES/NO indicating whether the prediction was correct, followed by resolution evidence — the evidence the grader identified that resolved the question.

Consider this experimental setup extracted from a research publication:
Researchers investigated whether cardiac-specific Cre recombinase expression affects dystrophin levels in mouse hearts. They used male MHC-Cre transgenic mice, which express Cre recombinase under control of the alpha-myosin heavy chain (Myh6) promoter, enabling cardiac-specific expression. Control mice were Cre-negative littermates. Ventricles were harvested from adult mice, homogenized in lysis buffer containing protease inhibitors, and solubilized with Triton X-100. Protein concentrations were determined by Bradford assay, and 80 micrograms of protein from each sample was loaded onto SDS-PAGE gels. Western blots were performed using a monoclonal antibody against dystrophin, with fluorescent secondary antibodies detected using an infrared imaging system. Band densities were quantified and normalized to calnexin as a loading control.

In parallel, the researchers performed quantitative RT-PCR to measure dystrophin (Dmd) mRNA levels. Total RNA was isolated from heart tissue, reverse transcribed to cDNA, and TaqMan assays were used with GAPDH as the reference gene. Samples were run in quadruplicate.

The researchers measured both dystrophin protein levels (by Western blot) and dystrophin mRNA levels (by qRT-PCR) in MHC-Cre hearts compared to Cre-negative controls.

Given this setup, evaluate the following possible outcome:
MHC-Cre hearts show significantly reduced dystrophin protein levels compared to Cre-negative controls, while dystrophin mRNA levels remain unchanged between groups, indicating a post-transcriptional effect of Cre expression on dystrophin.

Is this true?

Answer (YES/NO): NO